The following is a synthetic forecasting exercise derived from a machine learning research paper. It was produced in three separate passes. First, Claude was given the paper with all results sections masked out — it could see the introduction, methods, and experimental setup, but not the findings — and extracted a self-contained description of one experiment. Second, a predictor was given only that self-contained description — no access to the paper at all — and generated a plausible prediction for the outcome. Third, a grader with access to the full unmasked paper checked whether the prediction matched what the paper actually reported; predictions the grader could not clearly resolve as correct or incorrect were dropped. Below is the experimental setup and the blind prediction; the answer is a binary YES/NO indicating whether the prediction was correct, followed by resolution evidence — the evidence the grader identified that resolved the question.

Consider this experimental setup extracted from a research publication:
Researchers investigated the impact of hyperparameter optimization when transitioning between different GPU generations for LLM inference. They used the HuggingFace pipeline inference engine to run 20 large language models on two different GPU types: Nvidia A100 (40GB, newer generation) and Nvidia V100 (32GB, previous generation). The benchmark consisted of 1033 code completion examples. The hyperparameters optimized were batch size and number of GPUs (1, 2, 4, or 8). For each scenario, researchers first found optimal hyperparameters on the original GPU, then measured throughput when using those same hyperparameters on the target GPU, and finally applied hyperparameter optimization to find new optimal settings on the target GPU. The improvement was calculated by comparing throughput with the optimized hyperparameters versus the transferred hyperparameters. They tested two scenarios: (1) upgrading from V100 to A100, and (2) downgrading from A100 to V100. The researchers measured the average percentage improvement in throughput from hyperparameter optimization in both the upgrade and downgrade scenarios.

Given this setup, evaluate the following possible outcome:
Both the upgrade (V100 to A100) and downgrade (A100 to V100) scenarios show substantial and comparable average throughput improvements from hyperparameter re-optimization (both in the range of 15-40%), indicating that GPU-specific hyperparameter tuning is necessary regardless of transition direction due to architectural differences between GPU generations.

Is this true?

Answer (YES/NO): NO